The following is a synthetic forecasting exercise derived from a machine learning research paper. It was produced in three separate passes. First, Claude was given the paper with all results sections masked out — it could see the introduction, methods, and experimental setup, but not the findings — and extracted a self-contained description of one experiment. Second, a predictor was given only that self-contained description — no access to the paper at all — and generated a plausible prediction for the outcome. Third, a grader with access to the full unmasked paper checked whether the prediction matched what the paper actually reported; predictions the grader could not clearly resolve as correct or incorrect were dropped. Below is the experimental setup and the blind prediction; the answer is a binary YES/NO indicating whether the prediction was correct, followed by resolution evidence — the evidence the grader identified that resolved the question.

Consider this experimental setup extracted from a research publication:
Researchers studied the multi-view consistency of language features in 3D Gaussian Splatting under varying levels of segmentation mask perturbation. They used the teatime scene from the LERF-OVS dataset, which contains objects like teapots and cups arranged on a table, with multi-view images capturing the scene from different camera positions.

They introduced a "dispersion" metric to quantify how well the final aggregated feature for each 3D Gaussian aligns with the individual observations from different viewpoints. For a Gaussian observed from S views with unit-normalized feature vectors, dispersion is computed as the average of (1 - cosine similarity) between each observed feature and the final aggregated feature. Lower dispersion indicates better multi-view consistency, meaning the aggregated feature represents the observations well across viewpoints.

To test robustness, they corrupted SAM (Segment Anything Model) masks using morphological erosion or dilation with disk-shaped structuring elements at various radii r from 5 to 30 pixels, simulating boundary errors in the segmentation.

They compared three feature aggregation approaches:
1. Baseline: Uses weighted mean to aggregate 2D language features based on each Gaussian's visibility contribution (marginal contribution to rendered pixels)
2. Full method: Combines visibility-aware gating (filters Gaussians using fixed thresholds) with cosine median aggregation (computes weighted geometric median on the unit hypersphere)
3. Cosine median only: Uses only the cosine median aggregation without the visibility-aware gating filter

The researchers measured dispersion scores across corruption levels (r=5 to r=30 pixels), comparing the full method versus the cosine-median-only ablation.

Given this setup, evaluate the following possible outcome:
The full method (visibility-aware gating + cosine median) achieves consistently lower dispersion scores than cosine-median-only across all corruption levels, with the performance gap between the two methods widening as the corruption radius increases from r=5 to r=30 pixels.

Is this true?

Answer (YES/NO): NO